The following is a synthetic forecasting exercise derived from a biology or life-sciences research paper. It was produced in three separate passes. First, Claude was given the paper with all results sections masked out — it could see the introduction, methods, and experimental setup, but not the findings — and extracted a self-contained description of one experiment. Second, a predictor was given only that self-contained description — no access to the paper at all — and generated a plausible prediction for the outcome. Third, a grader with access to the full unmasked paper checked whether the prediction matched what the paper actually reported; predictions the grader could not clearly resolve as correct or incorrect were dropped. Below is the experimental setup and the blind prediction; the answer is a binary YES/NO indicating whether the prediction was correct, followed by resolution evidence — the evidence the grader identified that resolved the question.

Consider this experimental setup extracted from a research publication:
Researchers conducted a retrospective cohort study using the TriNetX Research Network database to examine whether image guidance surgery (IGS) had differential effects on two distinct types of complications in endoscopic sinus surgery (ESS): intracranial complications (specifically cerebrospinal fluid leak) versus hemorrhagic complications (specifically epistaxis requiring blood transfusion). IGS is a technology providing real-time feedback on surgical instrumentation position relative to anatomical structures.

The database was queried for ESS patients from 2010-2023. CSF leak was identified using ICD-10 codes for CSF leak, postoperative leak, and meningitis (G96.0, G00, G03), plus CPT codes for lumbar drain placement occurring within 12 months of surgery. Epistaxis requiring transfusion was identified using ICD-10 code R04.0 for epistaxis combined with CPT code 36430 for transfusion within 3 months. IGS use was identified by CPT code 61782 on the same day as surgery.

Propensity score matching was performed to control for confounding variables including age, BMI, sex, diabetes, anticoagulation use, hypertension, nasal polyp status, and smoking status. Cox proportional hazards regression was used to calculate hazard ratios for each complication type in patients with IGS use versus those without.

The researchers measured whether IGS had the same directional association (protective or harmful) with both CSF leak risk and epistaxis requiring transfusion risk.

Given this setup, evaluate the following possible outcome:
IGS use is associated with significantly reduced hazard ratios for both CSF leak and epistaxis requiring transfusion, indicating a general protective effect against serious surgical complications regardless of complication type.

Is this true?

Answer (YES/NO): NO